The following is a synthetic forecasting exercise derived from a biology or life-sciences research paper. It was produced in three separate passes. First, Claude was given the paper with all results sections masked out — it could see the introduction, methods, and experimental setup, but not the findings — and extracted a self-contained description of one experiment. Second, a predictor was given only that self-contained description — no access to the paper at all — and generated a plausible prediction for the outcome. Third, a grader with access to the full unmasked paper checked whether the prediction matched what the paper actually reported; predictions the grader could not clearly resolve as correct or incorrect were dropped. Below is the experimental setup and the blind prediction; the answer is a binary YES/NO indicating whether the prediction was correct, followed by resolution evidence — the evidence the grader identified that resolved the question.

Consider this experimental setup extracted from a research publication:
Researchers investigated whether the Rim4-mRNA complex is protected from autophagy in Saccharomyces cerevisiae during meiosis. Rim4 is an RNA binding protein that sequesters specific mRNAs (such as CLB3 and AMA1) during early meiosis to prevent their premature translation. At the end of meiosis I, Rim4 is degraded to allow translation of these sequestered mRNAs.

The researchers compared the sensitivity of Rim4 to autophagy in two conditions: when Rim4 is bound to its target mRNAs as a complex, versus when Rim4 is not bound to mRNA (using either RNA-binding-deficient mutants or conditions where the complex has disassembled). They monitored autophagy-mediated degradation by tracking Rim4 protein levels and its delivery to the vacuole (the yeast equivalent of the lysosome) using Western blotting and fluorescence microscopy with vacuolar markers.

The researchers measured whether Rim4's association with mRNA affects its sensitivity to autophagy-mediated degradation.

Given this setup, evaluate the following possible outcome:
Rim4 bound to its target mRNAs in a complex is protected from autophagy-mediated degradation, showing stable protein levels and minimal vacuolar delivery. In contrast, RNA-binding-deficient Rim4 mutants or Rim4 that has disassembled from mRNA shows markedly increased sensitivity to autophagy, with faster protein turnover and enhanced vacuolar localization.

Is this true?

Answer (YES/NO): YES